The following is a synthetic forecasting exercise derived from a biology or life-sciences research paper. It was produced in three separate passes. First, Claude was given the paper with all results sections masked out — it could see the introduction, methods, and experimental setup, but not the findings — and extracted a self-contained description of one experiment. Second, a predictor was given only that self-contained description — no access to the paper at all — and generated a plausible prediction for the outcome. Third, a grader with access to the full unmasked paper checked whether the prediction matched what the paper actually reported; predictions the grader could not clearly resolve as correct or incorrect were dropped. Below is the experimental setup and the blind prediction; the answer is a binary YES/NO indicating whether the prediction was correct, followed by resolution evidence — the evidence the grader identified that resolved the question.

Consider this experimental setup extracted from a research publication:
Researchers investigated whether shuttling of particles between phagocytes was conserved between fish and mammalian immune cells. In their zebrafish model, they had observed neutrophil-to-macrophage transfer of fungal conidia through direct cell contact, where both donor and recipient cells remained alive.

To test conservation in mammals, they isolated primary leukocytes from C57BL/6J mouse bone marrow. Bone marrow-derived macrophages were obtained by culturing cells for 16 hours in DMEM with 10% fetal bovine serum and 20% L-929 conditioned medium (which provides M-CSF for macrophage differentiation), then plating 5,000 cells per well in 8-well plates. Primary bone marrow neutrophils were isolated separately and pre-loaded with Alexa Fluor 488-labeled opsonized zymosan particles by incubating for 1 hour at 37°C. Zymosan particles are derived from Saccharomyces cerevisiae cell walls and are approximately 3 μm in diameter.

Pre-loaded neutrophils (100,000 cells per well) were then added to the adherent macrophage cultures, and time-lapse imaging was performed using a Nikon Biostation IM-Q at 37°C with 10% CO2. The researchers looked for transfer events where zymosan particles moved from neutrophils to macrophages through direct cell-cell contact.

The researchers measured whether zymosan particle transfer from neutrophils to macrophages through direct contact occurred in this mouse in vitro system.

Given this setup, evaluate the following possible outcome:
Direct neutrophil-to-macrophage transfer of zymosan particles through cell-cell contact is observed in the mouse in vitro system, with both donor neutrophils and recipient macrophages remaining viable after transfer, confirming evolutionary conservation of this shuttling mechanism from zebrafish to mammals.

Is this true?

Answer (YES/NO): YES